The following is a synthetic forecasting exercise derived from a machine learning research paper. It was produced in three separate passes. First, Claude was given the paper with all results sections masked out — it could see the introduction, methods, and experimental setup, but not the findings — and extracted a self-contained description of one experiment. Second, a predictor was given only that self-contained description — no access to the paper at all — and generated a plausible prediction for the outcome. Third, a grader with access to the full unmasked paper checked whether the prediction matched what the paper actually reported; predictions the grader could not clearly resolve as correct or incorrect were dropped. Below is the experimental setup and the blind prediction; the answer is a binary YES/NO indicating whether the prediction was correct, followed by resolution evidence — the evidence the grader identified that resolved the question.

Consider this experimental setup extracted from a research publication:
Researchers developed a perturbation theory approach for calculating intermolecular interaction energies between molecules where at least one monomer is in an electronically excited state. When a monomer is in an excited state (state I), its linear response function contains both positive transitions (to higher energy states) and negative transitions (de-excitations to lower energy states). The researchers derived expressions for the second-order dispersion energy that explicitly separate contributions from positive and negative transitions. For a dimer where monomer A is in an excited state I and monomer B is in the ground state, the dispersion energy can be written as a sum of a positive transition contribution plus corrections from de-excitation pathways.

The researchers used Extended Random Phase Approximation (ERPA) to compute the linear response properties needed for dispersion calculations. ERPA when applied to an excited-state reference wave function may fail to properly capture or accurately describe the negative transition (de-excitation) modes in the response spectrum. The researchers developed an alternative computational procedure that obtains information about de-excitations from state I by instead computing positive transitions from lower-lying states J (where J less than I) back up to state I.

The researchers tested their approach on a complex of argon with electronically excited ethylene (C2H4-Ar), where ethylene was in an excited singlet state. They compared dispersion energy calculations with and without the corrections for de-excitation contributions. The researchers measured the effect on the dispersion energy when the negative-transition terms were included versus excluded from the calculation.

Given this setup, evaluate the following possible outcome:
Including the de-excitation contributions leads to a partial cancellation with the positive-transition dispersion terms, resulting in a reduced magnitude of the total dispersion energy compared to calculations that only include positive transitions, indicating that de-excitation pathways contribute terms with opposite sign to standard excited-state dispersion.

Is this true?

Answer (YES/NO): NO